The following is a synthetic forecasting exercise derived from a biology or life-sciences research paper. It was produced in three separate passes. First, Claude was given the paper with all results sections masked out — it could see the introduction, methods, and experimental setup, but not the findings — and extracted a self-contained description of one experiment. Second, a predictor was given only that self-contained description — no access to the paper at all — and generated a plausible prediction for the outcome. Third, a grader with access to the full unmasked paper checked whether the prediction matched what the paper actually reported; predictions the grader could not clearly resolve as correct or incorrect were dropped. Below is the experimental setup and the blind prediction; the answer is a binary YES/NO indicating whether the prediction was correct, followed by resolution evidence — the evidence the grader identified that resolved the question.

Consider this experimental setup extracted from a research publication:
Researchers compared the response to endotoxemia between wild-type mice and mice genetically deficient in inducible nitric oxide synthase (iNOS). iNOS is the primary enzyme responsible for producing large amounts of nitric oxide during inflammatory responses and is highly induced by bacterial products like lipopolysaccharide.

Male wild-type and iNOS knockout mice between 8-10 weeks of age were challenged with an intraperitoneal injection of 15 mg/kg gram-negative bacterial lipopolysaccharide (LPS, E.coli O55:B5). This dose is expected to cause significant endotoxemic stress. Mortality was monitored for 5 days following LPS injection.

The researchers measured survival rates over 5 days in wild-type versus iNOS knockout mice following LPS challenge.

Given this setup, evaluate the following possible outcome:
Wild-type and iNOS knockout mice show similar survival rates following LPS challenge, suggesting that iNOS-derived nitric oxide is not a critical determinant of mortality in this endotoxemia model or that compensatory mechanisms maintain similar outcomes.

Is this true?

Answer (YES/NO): NO